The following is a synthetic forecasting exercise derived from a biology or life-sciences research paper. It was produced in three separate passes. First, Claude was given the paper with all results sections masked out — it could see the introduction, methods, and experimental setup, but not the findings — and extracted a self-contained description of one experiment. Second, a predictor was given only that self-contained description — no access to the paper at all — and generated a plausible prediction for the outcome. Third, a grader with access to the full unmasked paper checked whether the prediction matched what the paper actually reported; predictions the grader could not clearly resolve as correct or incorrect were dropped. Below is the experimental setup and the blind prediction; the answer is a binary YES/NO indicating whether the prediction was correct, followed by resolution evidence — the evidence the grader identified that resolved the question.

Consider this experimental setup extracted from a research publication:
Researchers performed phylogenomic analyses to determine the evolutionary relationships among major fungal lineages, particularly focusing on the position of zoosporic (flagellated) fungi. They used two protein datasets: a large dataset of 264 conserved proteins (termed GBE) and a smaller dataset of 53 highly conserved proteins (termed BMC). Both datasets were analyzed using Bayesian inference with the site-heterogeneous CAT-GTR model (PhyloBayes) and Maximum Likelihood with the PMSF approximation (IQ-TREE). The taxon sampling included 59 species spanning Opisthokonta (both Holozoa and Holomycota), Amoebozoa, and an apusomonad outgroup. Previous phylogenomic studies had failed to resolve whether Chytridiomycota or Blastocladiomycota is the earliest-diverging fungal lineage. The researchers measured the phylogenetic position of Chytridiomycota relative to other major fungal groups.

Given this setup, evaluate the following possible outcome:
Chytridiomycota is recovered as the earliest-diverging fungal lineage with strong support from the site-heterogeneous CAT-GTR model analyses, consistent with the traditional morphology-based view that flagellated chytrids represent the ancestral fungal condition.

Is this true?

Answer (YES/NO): YES